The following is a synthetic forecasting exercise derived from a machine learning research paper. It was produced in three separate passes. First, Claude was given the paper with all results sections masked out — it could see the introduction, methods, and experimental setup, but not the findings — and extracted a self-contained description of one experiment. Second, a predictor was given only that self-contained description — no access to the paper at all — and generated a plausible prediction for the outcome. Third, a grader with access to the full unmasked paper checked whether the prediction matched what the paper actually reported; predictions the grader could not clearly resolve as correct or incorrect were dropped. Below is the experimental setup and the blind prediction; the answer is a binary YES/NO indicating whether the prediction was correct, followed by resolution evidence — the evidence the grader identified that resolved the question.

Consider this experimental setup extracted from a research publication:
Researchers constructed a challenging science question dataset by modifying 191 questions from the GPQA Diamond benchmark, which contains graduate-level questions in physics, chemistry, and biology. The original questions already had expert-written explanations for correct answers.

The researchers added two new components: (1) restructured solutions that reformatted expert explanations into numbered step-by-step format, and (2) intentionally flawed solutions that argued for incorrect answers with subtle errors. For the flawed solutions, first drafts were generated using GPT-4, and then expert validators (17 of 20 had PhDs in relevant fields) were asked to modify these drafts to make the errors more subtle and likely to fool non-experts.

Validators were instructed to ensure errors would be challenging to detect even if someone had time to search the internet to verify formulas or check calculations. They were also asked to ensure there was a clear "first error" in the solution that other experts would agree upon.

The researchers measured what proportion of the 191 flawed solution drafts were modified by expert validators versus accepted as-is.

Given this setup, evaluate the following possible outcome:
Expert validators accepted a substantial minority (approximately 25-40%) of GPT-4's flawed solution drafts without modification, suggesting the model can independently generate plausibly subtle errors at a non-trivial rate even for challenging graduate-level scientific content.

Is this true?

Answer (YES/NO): NO